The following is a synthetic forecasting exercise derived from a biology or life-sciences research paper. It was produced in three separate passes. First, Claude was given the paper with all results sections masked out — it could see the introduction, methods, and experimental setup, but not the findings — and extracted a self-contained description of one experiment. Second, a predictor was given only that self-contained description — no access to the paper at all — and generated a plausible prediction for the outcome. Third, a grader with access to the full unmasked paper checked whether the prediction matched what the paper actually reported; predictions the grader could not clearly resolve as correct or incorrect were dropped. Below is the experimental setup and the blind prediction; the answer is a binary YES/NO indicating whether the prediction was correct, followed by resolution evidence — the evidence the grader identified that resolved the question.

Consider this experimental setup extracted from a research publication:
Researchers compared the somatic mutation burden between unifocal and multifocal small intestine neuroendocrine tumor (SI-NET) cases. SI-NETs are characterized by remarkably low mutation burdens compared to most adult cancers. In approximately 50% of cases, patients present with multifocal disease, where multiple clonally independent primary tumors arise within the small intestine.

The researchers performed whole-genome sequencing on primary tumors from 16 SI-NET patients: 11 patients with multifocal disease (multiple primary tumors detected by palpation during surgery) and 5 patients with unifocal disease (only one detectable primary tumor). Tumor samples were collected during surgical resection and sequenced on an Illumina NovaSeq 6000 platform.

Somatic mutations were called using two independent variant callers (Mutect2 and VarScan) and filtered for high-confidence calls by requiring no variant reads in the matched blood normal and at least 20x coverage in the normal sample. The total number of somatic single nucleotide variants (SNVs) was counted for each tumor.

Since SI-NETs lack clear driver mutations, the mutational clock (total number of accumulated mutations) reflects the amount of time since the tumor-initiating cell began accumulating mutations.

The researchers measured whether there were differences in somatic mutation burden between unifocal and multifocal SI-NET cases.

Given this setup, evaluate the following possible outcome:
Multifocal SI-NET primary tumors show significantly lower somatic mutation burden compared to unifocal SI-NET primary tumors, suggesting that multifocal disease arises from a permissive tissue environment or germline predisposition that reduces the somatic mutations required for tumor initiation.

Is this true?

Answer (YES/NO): NO